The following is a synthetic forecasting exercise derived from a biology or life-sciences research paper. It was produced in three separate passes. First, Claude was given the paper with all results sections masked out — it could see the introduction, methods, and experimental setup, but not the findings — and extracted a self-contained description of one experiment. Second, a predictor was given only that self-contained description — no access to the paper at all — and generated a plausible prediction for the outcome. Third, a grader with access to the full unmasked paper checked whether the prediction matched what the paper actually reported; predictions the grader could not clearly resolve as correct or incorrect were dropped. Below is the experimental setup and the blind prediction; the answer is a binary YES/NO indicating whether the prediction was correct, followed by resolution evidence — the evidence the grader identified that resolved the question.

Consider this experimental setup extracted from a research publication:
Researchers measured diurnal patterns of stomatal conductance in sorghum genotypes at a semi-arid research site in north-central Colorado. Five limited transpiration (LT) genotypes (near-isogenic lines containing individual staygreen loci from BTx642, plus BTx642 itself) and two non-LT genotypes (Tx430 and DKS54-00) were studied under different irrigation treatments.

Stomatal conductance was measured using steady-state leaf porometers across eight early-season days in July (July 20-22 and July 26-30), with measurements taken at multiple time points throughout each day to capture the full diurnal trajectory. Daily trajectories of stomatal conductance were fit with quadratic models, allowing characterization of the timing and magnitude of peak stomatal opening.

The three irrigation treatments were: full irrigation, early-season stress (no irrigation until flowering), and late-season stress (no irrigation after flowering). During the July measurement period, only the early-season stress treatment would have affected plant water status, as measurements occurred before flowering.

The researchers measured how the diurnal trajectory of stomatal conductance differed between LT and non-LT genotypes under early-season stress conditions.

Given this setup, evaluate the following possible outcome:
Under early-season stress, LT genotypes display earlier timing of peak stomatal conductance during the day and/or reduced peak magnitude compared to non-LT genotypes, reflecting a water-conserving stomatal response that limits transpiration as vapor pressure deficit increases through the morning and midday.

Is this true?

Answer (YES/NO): NO